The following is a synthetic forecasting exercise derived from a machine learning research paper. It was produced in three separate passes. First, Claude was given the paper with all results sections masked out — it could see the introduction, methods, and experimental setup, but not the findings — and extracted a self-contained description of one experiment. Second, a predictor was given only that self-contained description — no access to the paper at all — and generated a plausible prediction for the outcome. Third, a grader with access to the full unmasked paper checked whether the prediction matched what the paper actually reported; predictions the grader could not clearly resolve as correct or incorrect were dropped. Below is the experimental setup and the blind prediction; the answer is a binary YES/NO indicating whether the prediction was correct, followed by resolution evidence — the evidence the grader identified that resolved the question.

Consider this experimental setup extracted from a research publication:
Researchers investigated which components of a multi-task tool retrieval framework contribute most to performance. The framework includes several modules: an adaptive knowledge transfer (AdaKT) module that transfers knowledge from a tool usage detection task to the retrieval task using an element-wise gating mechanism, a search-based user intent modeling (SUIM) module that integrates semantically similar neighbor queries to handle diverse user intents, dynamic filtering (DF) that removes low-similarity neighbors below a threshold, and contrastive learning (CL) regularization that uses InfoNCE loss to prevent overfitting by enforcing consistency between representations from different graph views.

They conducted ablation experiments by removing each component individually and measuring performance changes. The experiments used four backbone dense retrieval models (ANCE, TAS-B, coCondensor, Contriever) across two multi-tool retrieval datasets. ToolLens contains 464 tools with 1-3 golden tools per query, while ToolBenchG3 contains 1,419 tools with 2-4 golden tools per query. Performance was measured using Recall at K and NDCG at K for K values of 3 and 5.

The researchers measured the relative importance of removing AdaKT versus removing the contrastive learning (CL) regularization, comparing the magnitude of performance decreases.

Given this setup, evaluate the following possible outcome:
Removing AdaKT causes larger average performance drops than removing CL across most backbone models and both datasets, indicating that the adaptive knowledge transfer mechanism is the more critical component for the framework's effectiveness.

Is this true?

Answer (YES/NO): YES